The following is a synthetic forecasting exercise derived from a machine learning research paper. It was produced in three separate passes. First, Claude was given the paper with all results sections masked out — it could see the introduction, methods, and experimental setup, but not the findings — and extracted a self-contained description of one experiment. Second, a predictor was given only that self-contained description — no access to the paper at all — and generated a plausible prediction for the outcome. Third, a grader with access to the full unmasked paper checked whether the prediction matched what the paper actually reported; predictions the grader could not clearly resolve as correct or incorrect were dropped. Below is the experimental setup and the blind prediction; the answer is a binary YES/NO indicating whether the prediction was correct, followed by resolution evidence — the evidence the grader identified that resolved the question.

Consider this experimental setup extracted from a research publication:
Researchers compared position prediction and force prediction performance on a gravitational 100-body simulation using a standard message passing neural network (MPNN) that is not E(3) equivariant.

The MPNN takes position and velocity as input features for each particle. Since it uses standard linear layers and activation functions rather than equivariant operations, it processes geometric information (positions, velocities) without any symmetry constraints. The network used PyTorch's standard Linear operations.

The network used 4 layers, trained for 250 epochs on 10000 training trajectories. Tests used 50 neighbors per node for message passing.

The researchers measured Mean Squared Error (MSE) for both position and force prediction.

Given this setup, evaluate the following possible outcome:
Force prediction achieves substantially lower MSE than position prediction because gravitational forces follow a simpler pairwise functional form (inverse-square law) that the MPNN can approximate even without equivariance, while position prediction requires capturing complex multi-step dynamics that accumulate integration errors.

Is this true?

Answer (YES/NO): NO